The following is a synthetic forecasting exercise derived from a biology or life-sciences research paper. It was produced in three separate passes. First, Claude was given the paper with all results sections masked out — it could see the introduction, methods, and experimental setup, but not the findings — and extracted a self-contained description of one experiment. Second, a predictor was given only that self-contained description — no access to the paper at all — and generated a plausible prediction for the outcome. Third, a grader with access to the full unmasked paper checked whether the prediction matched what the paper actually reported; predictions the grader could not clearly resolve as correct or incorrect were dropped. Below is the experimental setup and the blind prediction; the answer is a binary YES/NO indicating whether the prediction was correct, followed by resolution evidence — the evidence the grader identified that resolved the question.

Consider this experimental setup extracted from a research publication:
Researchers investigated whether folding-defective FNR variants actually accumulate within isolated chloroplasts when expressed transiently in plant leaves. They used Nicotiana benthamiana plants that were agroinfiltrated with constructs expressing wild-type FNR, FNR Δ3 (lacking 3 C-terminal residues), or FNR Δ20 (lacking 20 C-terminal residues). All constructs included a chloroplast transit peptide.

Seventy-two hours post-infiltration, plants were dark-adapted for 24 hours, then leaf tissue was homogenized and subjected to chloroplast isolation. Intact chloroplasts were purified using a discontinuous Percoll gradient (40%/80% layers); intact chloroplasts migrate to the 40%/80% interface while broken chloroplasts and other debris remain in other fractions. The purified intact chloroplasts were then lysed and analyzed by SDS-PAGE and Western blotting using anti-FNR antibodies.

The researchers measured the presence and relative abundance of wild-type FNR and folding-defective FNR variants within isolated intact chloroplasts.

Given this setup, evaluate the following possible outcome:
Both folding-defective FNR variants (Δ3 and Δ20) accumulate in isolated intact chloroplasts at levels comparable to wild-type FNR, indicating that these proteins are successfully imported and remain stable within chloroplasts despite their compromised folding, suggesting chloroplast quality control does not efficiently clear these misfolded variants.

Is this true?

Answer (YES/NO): NO